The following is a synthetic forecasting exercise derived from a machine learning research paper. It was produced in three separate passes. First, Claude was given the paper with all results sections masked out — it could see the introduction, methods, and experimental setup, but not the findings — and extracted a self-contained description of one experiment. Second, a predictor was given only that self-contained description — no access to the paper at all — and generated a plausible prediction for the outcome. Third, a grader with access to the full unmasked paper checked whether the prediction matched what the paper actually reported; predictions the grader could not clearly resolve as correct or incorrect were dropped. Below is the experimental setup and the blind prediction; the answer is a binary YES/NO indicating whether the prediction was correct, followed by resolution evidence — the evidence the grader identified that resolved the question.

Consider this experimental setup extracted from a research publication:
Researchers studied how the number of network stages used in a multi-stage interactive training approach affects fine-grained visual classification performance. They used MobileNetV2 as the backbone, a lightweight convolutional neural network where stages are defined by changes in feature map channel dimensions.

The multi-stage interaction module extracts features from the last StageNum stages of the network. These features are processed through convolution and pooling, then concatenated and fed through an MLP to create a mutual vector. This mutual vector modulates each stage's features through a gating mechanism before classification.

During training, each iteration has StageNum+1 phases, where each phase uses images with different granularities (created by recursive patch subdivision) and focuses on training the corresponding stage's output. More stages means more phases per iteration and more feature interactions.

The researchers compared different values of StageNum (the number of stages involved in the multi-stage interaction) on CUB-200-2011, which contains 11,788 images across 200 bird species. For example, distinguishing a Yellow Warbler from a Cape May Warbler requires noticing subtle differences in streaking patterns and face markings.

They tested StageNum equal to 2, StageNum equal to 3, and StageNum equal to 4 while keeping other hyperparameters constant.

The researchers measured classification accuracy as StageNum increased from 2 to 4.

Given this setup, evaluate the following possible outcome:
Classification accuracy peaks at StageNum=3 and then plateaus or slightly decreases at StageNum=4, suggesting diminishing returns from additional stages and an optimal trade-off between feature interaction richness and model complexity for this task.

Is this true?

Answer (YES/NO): YES